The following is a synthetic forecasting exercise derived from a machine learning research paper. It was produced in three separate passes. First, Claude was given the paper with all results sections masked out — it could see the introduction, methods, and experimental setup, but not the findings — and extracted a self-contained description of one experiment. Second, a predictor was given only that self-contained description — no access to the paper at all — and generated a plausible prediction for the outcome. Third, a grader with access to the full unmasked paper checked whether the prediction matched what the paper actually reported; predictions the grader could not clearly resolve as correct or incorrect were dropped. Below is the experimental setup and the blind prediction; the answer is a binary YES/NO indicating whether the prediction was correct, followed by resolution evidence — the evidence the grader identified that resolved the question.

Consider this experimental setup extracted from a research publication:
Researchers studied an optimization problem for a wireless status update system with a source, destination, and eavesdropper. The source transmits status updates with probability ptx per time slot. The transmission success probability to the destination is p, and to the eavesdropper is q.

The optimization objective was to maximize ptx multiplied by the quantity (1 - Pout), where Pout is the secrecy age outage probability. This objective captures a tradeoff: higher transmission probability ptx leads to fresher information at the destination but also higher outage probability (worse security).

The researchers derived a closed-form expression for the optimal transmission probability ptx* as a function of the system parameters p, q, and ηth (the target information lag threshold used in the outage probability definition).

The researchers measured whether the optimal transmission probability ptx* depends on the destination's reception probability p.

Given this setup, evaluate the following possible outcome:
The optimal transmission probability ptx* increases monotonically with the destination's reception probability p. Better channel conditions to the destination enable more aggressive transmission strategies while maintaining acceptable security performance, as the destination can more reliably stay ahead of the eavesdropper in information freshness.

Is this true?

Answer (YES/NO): NO